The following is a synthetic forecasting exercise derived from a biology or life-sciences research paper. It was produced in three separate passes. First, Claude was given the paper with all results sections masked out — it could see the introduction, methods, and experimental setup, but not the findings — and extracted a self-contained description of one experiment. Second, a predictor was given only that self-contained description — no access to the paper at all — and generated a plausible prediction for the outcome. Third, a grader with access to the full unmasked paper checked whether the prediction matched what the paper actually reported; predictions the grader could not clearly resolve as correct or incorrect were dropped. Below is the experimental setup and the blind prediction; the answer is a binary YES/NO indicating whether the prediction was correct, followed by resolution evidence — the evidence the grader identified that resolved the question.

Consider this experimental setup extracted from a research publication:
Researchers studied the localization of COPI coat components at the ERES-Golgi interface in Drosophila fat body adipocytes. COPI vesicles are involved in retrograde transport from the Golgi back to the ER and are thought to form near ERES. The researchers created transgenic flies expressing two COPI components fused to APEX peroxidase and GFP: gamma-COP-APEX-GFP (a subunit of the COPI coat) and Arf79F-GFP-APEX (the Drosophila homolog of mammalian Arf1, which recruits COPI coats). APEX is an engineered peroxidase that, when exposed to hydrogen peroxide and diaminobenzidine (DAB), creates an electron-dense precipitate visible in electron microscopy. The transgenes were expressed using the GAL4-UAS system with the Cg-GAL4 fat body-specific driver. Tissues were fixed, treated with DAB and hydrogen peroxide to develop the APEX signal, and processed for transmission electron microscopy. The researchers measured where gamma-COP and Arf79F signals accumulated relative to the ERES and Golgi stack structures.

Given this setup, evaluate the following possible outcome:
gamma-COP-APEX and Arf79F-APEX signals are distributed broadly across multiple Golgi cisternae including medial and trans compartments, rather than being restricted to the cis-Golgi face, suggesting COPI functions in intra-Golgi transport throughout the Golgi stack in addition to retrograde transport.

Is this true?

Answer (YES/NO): NO